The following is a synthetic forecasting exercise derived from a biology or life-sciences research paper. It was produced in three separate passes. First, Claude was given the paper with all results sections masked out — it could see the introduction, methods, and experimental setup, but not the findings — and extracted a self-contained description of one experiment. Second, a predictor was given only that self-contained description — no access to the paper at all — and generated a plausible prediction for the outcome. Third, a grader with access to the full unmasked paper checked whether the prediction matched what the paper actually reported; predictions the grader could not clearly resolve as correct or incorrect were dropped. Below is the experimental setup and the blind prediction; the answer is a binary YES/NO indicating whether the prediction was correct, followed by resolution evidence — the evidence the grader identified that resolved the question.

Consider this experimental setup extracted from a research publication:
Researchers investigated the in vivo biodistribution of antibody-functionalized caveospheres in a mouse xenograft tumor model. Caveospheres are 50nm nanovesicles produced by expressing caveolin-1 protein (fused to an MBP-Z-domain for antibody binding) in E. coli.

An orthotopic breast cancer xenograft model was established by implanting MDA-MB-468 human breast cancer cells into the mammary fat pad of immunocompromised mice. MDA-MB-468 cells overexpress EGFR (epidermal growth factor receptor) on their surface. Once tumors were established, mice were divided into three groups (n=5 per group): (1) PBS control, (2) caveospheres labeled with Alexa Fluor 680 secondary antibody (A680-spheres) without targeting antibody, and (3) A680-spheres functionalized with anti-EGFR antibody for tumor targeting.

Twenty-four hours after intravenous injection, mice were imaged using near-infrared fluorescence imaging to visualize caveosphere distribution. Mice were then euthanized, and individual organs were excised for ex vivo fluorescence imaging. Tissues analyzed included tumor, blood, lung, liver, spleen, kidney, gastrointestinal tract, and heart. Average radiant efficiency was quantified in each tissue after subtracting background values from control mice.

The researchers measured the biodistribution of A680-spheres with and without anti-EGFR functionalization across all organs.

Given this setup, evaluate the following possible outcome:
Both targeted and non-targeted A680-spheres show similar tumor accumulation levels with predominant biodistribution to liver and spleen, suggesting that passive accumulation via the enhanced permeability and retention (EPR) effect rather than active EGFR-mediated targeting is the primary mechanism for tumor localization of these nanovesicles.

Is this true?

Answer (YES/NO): NO